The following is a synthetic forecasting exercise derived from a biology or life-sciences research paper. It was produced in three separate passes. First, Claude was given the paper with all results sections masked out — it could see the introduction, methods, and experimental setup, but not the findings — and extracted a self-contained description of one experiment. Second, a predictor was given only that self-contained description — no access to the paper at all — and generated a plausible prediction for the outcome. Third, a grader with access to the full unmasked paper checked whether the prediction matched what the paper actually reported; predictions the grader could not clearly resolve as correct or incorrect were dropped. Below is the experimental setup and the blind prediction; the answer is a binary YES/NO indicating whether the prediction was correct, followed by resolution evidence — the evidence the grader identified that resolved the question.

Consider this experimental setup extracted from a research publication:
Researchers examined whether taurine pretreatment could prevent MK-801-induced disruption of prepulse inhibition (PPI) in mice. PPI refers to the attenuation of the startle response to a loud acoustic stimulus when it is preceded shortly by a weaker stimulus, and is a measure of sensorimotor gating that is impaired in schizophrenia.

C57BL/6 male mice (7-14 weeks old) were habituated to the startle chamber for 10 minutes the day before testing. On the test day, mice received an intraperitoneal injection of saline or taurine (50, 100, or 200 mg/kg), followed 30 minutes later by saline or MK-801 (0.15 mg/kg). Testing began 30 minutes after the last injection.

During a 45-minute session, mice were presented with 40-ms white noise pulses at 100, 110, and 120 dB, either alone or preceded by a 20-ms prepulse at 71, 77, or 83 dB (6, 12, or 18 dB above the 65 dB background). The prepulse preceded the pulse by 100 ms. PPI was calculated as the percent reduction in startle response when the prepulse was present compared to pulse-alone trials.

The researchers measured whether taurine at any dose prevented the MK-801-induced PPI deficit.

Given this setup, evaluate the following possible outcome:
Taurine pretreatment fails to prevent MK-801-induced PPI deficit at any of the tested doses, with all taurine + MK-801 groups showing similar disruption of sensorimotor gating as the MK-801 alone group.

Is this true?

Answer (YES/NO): NO